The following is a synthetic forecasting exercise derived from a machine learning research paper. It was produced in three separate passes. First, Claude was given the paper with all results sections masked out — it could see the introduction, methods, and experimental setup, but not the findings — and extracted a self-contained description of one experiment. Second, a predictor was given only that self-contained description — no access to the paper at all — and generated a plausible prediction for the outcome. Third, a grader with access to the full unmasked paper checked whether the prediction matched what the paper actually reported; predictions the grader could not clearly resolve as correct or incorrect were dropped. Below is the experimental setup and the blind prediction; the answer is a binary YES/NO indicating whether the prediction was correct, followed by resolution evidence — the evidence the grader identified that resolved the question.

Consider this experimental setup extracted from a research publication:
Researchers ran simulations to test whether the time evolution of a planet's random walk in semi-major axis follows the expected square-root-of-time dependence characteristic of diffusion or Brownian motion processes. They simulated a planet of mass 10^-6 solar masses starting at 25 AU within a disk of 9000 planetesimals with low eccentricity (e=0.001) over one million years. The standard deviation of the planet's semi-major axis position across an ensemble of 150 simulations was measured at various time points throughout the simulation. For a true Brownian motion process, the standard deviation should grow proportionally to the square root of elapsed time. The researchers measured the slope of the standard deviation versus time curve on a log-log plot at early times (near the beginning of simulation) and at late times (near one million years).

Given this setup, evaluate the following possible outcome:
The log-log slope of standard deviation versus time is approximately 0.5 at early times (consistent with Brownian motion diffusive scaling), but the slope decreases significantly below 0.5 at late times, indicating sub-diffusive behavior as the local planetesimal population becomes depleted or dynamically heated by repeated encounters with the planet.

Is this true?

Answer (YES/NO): NO